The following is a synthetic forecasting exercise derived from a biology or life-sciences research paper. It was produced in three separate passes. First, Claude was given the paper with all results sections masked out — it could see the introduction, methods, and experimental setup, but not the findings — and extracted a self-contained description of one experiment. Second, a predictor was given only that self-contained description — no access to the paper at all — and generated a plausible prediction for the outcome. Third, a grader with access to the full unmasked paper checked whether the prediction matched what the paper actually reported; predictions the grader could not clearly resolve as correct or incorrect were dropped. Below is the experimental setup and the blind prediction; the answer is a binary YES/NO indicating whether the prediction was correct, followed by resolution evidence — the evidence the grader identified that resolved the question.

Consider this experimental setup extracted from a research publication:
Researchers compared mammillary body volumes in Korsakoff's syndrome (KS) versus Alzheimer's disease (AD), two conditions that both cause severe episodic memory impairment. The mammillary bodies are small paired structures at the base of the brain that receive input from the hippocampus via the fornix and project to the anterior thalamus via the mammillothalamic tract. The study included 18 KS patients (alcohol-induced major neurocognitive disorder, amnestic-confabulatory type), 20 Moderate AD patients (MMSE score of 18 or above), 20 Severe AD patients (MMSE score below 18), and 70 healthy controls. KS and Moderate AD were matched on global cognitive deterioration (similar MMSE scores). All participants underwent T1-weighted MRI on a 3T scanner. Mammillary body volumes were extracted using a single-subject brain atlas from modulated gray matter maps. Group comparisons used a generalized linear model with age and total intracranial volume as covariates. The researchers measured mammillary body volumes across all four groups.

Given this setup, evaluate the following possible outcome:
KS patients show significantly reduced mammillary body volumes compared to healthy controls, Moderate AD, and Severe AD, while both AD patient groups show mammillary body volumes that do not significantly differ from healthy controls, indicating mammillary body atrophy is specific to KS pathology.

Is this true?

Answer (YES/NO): NO